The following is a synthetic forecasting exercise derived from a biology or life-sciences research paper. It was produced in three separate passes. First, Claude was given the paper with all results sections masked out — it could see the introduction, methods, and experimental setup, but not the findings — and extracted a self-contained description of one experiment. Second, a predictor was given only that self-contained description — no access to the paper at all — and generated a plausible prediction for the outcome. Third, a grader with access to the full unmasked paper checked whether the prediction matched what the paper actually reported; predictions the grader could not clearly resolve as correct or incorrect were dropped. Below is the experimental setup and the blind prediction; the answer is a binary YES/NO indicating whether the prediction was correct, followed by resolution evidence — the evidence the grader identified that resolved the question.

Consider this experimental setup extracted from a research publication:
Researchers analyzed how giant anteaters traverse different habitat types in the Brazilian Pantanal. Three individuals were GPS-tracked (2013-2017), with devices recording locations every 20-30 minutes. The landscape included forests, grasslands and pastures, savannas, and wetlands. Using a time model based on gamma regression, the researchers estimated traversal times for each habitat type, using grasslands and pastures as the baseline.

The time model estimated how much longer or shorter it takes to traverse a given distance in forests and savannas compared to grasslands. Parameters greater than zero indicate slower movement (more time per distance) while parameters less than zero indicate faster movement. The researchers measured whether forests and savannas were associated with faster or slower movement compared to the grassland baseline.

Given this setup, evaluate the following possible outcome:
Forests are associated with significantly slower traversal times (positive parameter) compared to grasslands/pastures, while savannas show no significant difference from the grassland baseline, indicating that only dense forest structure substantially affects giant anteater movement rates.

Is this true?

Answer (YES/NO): NO